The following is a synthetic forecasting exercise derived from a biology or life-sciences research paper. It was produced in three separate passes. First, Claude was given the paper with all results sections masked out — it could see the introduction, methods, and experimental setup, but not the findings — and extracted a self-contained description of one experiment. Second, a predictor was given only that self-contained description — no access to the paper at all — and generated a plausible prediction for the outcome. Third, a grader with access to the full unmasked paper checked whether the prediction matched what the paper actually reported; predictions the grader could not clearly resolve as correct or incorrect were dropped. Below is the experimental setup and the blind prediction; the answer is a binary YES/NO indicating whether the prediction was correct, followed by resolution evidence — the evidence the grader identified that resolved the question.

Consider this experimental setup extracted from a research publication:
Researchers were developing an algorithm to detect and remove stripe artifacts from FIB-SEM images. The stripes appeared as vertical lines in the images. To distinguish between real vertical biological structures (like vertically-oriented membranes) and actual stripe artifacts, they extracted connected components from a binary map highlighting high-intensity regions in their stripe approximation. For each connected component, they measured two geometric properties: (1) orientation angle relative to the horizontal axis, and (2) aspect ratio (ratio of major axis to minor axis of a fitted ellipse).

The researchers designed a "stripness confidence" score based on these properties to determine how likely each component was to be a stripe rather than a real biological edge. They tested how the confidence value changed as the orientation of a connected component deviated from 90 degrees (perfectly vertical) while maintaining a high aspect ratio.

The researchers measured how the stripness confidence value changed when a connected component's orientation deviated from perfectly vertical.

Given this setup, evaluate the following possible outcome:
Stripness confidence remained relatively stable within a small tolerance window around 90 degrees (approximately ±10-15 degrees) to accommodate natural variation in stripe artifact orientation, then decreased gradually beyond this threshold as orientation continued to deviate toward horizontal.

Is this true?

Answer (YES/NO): NO